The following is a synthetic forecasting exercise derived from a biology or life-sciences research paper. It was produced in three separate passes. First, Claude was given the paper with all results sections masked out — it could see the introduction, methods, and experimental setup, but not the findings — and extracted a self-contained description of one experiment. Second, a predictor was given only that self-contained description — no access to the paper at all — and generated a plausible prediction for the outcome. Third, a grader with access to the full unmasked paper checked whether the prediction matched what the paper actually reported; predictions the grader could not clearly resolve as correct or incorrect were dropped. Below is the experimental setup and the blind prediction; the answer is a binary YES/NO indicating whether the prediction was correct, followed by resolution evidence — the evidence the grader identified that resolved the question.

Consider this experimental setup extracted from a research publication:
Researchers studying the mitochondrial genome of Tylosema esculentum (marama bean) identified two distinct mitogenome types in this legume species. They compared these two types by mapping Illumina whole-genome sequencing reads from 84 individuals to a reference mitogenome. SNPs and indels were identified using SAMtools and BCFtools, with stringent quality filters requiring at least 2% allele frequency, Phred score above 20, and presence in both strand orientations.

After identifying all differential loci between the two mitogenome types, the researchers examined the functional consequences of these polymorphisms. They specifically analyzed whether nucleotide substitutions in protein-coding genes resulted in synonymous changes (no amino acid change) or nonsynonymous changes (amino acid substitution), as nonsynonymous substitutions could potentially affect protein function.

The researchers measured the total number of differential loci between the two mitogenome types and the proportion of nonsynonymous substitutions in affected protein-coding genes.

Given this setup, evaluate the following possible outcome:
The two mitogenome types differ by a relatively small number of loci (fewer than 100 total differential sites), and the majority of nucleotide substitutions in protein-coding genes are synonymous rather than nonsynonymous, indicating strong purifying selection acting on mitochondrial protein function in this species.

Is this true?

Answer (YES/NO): NO